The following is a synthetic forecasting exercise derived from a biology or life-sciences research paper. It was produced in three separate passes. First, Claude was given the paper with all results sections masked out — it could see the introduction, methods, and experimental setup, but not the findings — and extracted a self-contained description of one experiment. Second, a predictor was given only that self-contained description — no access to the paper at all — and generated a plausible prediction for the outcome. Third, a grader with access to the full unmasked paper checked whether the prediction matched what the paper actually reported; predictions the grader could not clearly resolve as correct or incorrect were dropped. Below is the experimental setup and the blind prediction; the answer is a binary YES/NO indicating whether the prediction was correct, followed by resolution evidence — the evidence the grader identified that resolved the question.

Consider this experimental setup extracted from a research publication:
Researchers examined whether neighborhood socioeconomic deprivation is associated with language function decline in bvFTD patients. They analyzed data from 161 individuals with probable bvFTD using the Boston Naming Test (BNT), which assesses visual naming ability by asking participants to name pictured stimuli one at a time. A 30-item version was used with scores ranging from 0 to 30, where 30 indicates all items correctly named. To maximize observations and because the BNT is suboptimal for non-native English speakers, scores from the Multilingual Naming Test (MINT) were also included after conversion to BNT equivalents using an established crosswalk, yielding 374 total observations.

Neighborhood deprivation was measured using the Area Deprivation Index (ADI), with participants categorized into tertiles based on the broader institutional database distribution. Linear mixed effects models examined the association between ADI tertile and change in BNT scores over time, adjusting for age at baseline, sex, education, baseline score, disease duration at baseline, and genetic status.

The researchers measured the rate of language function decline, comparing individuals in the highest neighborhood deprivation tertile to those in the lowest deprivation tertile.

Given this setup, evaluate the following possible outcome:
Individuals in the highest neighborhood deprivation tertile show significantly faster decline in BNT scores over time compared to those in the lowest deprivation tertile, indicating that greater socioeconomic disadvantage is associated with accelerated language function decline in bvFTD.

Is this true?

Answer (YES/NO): YES